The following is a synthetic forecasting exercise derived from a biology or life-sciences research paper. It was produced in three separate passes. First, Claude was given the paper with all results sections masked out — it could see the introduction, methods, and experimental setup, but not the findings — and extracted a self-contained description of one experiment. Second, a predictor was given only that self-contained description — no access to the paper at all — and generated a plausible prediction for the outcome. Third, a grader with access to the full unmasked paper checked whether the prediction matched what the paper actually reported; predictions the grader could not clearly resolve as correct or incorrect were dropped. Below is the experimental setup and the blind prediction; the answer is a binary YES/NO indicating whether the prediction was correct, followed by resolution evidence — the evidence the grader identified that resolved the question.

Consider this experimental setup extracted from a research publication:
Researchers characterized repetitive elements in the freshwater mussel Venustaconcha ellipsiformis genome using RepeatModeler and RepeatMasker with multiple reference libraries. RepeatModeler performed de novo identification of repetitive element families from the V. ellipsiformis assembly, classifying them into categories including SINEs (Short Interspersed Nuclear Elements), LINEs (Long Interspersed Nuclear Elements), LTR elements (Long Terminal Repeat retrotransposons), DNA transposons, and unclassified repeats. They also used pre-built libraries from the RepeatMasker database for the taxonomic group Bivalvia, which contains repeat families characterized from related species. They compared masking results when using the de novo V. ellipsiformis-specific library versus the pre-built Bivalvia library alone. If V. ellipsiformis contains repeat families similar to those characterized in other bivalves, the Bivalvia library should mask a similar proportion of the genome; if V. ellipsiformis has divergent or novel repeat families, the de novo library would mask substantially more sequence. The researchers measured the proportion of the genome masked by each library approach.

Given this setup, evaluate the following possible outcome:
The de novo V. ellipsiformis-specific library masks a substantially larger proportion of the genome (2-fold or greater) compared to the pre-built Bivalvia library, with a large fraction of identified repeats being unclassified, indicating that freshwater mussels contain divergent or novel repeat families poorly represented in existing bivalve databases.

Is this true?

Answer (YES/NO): YES